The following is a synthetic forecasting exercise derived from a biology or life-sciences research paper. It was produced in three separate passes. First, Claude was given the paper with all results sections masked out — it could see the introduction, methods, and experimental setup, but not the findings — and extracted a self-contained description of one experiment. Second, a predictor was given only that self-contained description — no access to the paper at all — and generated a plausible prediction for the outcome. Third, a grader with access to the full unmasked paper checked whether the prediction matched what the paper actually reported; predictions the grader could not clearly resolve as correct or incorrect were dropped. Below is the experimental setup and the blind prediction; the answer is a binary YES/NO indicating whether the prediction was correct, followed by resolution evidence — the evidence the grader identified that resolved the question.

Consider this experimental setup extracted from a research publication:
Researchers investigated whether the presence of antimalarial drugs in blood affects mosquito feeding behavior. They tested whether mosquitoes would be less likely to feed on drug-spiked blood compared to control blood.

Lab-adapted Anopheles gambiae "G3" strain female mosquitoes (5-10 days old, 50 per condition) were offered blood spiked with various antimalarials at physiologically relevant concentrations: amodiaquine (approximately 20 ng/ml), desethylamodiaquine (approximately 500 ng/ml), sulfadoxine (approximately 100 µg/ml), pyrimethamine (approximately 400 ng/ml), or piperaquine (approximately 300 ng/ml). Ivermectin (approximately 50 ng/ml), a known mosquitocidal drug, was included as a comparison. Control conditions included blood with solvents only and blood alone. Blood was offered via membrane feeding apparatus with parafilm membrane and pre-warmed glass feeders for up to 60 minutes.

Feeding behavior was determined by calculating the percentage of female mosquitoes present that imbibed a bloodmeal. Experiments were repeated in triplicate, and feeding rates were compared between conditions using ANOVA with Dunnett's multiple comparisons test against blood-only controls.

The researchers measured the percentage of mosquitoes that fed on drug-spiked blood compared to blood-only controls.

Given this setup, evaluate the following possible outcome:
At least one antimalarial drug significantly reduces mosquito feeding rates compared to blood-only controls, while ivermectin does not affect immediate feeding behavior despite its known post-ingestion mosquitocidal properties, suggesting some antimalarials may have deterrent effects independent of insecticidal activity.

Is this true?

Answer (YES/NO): NO